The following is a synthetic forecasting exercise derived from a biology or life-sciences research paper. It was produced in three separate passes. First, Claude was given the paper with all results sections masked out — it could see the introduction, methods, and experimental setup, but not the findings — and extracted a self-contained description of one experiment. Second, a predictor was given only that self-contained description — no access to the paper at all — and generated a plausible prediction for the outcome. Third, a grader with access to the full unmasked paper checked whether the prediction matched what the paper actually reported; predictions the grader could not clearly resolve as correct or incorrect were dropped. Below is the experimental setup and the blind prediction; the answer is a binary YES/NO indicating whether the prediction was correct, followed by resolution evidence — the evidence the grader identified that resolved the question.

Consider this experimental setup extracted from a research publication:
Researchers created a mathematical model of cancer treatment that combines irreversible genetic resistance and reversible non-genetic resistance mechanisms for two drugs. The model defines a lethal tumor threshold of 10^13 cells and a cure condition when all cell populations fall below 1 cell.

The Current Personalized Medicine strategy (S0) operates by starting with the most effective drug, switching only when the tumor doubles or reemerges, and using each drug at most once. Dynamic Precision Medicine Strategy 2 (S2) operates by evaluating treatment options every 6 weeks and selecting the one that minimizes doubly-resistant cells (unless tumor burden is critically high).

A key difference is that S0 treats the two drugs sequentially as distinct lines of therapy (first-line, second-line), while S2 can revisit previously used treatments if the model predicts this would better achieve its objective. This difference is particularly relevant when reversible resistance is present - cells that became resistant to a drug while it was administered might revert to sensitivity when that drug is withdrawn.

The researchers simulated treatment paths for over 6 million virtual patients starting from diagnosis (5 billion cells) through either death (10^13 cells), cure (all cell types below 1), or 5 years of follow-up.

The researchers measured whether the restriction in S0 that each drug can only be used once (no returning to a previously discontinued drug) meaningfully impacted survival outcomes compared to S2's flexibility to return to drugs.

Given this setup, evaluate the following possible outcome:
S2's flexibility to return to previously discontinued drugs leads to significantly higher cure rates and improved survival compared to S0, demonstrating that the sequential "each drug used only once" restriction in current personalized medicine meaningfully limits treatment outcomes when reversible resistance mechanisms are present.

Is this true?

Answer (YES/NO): YES